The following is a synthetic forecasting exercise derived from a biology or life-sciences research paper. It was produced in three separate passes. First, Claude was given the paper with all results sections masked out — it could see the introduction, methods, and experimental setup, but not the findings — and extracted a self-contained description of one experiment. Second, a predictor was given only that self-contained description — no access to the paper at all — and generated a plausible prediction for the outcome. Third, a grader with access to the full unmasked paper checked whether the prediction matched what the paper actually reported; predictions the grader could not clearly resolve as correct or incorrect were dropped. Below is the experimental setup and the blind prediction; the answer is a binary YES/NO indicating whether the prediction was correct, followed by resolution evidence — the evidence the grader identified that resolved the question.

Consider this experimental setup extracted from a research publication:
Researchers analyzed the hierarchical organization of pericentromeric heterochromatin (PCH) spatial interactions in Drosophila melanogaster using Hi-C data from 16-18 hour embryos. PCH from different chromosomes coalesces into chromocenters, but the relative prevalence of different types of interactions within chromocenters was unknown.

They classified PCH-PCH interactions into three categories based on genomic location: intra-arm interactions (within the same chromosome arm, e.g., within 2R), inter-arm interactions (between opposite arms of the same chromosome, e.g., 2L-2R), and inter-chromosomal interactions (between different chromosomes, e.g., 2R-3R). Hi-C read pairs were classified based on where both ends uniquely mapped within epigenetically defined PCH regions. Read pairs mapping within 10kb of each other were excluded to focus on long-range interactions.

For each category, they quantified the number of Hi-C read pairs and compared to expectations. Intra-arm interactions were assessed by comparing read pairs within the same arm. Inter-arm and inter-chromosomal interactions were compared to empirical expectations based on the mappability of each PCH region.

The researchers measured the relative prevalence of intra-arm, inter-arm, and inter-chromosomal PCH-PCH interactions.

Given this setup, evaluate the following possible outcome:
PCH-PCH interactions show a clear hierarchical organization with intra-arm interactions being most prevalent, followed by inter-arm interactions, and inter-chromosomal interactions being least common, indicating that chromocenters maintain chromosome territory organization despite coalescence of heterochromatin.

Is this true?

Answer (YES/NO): YES